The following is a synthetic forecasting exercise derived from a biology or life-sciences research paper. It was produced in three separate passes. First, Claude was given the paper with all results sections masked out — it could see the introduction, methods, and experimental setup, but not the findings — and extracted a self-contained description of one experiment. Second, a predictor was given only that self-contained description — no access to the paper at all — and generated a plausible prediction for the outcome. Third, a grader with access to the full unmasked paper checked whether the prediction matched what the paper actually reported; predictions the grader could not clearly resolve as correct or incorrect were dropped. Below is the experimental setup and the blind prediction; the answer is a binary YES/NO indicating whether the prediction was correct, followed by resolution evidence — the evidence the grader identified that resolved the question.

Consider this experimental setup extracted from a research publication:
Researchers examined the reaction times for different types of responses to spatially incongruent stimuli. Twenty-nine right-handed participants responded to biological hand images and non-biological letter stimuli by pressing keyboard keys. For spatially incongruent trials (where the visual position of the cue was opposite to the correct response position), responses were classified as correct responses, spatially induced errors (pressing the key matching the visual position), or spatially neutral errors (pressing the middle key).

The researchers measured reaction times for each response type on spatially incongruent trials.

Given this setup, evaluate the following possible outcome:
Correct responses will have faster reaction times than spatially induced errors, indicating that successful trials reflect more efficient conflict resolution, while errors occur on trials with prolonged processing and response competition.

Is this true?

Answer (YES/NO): NO